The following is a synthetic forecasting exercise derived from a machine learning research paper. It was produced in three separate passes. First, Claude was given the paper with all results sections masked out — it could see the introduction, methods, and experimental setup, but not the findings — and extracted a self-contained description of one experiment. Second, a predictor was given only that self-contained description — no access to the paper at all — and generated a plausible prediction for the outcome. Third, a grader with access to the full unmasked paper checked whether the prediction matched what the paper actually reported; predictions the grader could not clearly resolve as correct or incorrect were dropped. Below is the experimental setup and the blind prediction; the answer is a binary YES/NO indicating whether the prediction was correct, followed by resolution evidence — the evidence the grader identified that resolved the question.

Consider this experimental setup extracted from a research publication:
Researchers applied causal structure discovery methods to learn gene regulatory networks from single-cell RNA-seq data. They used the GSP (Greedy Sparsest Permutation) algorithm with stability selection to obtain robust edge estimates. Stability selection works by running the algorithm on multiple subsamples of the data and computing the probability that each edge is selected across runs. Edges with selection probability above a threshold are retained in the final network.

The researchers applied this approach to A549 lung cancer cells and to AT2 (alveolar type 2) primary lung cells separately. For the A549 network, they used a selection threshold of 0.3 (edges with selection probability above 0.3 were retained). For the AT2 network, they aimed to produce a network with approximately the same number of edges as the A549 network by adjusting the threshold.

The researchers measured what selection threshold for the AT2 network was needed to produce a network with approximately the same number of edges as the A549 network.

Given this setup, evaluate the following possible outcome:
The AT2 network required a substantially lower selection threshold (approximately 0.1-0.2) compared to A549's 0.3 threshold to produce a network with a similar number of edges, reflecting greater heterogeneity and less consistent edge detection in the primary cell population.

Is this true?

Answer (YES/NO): NO